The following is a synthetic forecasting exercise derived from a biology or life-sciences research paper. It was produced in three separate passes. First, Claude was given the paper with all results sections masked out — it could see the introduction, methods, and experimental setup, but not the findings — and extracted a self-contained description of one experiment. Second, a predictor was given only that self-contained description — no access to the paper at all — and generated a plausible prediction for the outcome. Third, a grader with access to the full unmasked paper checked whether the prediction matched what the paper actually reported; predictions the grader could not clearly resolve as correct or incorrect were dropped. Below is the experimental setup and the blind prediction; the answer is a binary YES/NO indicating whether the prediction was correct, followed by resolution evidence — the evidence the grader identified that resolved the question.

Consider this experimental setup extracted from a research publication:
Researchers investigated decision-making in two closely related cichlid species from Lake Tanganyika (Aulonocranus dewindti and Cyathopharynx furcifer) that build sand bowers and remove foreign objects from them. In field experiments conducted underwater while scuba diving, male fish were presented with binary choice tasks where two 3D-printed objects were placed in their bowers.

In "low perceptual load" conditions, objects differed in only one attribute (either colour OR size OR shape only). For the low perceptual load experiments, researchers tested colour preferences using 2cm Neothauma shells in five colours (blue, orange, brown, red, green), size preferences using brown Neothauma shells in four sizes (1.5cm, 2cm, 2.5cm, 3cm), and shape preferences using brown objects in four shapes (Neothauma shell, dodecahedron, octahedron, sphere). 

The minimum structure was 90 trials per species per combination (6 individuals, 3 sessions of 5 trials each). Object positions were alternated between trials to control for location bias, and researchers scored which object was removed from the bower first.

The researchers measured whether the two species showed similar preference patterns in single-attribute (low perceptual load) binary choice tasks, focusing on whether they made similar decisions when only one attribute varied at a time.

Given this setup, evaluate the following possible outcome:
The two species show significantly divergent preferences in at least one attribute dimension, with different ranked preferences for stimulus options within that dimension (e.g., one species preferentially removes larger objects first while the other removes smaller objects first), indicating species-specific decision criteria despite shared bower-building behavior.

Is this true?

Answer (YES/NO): NO